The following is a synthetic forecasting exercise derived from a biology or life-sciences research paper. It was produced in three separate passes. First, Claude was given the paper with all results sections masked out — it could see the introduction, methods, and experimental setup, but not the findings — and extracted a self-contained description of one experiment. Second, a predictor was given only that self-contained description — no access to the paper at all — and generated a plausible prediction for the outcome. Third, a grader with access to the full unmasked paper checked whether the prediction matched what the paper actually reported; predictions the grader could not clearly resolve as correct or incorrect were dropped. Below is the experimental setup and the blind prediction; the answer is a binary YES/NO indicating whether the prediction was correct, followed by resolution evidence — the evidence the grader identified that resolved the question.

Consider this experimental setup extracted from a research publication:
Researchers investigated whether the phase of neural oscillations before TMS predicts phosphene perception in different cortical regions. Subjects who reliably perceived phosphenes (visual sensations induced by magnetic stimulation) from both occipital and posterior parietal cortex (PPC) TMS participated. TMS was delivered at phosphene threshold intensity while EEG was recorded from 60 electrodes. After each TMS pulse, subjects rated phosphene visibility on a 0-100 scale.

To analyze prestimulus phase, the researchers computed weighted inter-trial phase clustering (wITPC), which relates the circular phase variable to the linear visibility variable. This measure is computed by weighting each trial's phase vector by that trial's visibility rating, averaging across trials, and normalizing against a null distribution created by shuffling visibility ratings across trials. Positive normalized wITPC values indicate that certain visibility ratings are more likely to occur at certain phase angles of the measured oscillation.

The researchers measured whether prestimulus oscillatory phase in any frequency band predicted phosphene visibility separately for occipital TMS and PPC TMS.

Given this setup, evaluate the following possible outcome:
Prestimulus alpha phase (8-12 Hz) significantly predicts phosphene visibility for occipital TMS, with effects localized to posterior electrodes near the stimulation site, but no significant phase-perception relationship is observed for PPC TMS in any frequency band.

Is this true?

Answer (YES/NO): NO